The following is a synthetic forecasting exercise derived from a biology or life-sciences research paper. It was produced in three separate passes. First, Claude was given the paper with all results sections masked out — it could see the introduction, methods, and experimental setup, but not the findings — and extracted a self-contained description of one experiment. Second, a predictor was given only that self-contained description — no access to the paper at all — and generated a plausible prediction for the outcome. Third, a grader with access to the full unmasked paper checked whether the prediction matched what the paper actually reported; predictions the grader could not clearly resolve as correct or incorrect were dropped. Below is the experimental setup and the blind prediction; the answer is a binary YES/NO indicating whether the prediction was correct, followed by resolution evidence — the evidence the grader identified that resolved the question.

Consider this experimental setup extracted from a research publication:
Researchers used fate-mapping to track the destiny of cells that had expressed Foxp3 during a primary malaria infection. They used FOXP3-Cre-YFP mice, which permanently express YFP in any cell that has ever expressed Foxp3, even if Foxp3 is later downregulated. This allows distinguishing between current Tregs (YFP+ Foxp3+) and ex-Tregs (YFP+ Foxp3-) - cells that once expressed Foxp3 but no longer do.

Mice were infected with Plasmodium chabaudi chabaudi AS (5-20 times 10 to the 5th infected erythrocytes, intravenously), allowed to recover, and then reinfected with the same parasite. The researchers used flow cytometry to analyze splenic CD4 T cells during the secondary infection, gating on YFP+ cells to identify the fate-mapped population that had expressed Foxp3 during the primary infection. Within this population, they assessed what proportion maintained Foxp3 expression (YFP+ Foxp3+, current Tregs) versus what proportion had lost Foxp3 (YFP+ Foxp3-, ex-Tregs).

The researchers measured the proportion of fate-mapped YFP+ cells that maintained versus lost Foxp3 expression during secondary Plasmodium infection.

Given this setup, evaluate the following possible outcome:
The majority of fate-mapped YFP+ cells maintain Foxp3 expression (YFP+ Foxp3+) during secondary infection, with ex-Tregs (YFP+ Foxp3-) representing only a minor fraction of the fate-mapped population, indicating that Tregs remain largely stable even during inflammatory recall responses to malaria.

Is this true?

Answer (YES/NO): NO